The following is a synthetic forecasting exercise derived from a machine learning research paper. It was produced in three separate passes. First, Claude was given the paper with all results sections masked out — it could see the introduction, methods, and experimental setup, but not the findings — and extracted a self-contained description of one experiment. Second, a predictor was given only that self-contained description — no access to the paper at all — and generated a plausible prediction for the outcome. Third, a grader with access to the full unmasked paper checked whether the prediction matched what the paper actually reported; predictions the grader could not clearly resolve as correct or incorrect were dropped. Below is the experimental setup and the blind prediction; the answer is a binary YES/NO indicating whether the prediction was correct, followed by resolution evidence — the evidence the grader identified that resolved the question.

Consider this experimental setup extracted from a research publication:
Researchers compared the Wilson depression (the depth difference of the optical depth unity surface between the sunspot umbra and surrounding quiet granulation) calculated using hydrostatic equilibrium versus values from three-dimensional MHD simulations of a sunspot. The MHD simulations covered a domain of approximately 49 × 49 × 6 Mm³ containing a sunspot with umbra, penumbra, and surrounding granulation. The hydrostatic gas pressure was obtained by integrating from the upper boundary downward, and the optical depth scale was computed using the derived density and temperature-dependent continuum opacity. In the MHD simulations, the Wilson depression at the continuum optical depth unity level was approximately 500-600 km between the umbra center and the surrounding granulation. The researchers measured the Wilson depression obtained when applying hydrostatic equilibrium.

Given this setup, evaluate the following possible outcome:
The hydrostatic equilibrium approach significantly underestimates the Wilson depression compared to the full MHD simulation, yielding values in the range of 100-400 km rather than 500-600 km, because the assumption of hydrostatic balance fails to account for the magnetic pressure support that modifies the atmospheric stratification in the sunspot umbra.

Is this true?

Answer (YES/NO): YES